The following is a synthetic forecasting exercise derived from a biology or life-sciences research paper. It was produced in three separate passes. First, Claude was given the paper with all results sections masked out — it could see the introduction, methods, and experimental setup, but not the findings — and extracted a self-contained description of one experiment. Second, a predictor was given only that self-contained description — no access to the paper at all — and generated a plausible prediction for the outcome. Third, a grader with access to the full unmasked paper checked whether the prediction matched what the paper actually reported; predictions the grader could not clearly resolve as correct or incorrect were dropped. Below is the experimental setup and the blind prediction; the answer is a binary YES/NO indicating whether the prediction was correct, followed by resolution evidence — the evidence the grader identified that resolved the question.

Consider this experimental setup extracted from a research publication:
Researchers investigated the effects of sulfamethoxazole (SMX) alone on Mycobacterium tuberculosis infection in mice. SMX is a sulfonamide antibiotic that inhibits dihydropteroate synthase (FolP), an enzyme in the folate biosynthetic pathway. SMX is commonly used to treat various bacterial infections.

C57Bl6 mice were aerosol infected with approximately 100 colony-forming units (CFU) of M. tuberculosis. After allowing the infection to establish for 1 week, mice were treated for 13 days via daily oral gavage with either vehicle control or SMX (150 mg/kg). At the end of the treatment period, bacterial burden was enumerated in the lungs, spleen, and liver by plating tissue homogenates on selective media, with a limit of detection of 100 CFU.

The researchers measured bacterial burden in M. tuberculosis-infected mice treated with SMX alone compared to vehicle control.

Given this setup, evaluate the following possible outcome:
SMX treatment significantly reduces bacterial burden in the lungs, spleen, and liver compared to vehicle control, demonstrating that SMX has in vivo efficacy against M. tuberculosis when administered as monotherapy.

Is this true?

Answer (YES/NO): NO